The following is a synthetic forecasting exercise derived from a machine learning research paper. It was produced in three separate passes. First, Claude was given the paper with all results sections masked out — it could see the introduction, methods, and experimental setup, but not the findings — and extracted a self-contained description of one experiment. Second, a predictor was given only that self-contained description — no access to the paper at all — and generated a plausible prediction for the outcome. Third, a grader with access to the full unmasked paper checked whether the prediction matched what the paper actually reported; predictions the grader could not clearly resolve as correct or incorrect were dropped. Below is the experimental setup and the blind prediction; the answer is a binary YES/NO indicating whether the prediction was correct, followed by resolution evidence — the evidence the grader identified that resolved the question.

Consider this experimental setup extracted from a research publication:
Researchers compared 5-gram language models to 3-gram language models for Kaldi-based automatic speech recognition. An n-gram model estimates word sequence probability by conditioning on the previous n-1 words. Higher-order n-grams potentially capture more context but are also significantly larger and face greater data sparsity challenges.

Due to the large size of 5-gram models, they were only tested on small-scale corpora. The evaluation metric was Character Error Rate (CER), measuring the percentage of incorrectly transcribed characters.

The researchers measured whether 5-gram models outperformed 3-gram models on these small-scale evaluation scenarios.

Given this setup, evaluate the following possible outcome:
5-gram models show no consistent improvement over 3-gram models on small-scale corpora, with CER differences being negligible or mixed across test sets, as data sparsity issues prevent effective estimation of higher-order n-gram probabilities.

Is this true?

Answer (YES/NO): YES